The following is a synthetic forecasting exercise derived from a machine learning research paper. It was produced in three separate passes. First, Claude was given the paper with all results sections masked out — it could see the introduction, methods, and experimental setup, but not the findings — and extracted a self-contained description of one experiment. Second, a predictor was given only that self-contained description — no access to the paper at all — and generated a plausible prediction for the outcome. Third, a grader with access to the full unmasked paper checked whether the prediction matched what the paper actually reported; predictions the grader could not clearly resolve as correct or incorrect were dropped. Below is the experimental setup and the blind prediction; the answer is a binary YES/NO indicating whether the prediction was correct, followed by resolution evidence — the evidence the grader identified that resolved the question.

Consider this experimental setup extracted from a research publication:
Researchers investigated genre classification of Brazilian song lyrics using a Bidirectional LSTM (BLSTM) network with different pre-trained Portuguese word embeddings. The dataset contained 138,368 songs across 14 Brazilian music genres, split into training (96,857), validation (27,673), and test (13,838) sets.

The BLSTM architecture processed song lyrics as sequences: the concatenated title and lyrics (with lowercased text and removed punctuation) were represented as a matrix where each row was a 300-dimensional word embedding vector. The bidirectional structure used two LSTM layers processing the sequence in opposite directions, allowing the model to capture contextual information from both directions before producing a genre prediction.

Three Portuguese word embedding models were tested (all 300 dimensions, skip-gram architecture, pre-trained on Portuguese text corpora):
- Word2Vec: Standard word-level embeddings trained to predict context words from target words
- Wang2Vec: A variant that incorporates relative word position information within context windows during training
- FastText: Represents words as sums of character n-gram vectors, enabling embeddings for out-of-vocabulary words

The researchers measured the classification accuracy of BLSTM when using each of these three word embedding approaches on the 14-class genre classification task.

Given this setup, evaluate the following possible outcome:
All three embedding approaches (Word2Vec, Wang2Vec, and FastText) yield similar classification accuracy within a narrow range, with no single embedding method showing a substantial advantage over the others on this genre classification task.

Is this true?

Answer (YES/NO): NO